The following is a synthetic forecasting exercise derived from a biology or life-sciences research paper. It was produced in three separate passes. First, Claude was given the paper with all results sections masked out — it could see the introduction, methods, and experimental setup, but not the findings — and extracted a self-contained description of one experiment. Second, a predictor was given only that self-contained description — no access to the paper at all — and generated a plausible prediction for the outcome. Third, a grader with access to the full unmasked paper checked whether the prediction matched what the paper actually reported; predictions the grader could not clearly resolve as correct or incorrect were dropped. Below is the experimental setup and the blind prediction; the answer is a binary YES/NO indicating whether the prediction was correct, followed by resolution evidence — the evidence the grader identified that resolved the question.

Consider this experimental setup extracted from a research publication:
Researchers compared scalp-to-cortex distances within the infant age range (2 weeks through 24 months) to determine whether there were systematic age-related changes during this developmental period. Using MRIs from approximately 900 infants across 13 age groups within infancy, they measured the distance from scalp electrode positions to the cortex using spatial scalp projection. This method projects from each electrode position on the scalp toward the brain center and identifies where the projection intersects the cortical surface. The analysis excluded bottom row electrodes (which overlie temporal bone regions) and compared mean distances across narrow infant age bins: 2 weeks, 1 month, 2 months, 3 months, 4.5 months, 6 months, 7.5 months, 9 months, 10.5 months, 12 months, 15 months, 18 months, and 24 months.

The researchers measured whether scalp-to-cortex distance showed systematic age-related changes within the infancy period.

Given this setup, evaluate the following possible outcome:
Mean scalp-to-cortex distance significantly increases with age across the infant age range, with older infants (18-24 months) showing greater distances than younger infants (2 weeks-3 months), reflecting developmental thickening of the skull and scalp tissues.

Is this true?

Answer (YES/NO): NO